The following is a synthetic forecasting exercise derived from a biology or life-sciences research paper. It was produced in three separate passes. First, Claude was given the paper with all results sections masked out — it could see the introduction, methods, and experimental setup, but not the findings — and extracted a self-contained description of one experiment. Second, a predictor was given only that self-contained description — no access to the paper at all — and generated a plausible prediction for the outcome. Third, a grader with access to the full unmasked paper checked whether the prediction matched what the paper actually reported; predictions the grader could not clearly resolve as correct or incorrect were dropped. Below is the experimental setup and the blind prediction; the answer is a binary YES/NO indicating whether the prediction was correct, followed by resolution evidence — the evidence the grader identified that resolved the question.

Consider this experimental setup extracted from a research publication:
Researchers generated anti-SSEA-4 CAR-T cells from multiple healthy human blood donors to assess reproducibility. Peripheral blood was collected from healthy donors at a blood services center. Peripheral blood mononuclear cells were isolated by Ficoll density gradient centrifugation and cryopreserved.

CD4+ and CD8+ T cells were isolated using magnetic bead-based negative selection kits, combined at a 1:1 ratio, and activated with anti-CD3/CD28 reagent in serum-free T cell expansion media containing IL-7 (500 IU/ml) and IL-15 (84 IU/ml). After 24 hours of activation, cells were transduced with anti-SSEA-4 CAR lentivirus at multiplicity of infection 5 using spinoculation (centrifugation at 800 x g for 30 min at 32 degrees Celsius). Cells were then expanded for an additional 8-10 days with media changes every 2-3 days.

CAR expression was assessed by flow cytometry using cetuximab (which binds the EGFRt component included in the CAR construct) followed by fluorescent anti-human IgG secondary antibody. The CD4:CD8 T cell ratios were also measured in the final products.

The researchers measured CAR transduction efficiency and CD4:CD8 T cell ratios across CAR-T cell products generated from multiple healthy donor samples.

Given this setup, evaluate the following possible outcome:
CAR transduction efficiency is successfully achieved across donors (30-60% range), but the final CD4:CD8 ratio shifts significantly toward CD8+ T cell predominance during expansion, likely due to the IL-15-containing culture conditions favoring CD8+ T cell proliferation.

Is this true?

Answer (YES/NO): NO